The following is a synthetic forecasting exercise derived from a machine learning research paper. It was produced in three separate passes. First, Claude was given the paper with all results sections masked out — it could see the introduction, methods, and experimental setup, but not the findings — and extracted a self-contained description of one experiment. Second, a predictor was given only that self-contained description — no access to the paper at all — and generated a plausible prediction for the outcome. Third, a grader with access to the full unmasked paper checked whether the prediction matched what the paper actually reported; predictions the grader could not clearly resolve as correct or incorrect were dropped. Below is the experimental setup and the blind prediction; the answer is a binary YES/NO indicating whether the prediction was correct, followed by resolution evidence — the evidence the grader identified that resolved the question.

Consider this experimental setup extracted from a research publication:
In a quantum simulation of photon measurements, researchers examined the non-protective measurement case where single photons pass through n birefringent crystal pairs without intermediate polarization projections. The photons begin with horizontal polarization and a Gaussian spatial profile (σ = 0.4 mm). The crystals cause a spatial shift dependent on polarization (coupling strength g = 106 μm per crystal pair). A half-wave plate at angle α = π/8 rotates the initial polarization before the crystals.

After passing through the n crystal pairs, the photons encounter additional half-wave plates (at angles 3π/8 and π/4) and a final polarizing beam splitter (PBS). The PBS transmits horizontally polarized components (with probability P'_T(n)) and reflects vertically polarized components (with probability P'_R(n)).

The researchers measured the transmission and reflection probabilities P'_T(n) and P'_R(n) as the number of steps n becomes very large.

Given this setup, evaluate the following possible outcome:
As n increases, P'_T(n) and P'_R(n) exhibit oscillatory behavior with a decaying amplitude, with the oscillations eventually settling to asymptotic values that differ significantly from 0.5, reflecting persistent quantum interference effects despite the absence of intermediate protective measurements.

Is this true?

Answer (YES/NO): NO